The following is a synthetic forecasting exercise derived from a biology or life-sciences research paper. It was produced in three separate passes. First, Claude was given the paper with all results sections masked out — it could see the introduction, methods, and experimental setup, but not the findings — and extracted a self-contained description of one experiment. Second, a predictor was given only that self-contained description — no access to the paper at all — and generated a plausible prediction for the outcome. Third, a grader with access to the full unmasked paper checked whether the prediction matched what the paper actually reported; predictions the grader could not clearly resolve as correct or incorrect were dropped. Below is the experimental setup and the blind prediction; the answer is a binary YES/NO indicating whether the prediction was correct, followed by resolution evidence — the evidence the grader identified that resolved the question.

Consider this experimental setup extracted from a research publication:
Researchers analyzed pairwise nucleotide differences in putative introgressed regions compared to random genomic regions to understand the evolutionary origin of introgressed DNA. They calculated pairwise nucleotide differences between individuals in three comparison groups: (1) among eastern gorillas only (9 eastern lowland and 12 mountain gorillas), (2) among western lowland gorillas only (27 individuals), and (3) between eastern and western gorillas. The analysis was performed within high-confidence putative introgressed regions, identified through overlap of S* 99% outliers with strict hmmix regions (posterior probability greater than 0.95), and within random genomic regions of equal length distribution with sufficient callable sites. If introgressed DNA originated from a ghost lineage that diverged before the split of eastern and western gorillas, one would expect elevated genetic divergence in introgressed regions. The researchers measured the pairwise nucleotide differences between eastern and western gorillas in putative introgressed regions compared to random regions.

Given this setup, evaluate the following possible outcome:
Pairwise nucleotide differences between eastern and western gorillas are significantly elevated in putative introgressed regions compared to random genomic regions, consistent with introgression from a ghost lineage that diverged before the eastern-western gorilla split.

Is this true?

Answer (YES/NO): YES